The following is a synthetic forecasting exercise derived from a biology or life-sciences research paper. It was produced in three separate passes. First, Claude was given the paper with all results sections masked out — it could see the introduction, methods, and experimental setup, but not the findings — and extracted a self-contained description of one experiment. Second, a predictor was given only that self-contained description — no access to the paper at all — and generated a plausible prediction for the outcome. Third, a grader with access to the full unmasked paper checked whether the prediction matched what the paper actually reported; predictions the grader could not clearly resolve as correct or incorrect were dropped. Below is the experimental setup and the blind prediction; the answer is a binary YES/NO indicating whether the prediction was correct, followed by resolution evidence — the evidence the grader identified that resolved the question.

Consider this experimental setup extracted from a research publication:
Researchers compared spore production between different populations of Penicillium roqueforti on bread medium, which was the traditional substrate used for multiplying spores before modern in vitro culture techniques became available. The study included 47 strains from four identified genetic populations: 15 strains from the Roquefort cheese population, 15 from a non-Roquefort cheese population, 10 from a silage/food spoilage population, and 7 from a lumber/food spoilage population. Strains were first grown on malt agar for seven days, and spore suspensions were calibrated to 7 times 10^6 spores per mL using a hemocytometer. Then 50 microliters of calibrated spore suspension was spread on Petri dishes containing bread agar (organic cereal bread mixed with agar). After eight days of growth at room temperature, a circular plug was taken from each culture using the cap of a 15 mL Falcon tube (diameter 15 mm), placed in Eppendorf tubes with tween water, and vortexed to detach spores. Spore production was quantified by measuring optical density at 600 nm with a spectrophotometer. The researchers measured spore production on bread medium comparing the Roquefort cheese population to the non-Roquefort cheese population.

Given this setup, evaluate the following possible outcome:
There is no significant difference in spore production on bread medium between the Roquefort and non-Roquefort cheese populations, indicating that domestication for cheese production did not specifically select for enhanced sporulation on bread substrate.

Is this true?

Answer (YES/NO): NO